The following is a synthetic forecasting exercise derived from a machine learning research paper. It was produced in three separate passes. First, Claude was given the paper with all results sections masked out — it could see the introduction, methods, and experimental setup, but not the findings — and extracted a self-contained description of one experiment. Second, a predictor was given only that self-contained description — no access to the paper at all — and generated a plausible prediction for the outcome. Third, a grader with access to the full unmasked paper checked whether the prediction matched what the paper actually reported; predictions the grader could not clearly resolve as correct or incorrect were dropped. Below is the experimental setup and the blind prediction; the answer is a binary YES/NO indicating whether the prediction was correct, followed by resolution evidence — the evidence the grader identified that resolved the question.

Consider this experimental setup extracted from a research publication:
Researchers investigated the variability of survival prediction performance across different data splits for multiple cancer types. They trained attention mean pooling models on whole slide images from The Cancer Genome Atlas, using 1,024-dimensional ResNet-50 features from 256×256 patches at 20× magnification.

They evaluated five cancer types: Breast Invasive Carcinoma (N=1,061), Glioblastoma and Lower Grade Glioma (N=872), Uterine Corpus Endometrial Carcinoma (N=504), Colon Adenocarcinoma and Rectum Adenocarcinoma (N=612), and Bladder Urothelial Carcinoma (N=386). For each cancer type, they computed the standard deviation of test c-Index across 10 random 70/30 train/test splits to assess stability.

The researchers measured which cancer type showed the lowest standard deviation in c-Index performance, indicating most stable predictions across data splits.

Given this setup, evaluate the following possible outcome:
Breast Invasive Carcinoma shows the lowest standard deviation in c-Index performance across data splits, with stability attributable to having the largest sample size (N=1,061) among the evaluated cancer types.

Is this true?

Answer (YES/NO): NO